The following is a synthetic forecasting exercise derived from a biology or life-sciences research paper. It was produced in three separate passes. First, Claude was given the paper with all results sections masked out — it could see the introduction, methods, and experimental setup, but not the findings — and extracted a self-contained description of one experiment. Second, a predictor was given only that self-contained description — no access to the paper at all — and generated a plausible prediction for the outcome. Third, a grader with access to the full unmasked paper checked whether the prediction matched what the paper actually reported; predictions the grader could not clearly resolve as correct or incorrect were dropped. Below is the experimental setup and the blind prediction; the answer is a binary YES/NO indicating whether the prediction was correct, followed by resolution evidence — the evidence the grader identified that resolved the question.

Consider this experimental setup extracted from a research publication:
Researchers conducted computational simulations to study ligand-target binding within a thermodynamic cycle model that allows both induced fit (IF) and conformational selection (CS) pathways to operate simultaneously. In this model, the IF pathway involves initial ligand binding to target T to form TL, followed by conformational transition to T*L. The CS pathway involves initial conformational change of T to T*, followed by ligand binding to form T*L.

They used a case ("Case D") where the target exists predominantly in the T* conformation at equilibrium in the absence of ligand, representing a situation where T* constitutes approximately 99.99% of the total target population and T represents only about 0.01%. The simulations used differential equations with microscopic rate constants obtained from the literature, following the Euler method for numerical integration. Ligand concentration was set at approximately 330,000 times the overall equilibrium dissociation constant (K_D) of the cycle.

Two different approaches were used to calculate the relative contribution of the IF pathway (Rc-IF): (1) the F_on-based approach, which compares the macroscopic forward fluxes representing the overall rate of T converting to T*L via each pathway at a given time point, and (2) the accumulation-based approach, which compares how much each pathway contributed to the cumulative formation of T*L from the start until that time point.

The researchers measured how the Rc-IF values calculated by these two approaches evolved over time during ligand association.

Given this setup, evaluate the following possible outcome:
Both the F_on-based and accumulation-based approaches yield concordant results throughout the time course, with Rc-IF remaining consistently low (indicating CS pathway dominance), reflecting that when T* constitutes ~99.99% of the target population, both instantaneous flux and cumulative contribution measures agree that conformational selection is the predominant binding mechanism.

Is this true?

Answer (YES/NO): NO